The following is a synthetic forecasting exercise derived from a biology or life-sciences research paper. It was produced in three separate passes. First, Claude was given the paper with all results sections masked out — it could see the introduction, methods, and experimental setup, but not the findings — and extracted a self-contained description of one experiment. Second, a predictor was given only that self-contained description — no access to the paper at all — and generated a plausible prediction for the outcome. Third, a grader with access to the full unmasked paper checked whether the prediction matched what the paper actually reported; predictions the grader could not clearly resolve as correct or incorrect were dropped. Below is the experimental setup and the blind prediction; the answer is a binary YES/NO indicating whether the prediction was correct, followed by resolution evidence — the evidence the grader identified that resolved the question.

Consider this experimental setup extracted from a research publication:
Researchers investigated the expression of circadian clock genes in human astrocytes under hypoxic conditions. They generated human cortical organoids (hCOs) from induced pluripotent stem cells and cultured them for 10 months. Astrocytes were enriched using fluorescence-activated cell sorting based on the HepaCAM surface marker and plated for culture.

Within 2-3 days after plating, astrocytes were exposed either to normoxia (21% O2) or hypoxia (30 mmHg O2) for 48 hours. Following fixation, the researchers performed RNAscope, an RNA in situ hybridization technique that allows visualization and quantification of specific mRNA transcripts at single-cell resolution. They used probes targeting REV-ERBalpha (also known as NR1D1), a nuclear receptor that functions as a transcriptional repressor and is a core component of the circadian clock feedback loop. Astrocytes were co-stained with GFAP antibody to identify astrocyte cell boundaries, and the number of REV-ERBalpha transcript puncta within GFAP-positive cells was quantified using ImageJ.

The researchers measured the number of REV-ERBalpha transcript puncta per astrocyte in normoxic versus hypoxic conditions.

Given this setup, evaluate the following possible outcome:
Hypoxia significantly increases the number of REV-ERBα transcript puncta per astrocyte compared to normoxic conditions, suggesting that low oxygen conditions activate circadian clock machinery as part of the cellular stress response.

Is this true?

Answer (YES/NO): YES